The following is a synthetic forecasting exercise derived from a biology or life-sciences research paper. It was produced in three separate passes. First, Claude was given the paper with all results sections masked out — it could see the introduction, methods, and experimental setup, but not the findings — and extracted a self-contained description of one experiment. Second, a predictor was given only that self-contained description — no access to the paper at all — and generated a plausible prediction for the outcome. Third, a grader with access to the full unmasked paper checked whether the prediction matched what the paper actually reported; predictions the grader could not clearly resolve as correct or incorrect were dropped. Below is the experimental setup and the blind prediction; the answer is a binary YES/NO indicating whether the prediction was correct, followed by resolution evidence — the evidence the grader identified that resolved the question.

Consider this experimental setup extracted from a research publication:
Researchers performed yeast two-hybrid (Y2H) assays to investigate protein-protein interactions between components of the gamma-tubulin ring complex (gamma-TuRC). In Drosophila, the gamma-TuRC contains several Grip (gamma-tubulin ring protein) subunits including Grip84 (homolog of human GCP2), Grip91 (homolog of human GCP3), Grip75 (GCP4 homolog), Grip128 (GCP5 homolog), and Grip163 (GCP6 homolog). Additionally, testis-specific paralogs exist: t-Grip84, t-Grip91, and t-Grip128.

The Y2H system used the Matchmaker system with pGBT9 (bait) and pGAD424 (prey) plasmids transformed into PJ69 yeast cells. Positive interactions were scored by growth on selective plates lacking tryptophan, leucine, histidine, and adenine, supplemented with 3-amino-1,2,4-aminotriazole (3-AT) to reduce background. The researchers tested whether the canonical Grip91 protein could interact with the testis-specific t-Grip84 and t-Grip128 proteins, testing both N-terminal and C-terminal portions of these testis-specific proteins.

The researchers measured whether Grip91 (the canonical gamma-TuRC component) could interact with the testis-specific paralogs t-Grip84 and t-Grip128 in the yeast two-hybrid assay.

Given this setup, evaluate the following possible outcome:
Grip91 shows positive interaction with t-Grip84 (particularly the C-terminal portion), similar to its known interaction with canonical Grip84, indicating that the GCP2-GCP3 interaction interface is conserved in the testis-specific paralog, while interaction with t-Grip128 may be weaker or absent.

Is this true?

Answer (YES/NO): YES